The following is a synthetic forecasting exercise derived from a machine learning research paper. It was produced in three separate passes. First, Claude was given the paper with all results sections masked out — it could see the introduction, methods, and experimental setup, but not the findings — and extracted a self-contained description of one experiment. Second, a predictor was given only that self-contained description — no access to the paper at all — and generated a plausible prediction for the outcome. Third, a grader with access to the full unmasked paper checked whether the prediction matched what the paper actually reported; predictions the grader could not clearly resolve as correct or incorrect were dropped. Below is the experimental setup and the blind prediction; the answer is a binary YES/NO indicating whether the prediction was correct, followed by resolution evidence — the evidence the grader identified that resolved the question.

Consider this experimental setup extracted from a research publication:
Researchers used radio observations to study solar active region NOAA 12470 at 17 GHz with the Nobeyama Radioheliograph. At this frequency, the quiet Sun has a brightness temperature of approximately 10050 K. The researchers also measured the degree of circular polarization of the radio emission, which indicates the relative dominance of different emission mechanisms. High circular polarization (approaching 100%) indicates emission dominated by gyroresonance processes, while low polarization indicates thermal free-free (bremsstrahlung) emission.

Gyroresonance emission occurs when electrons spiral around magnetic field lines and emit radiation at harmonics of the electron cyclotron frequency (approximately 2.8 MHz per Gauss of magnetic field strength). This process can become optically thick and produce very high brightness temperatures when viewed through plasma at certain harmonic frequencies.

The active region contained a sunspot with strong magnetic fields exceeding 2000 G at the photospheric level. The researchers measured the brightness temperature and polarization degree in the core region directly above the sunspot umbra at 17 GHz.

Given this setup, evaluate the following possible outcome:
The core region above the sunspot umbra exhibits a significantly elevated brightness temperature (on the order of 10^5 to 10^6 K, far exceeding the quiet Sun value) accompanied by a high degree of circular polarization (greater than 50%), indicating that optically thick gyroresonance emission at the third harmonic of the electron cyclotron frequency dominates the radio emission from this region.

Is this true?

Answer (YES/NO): NO